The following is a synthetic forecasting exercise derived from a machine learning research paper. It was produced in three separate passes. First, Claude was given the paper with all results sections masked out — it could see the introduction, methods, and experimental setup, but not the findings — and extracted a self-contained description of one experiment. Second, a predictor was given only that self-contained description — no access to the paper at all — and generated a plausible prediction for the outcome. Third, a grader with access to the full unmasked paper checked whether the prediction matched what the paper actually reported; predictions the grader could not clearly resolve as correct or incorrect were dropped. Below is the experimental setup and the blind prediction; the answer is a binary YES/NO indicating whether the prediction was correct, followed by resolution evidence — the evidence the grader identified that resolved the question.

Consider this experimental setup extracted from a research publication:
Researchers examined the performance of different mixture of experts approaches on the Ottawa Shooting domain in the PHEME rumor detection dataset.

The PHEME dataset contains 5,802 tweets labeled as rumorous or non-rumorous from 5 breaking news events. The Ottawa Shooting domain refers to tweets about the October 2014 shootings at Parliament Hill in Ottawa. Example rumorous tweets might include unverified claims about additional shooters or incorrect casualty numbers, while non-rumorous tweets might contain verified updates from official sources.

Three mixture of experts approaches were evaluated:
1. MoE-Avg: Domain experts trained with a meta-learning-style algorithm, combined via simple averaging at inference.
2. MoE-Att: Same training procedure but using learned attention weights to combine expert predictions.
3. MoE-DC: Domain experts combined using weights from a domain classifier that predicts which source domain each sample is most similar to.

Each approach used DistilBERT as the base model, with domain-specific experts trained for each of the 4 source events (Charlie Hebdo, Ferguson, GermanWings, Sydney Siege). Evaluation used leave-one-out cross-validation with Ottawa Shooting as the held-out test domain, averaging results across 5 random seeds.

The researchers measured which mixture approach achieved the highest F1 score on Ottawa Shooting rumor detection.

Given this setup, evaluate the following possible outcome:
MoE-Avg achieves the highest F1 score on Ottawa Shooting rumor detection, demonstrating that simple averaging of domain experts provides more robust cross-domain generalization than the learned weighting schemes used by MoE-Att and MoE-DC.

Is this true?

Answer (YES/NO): NO